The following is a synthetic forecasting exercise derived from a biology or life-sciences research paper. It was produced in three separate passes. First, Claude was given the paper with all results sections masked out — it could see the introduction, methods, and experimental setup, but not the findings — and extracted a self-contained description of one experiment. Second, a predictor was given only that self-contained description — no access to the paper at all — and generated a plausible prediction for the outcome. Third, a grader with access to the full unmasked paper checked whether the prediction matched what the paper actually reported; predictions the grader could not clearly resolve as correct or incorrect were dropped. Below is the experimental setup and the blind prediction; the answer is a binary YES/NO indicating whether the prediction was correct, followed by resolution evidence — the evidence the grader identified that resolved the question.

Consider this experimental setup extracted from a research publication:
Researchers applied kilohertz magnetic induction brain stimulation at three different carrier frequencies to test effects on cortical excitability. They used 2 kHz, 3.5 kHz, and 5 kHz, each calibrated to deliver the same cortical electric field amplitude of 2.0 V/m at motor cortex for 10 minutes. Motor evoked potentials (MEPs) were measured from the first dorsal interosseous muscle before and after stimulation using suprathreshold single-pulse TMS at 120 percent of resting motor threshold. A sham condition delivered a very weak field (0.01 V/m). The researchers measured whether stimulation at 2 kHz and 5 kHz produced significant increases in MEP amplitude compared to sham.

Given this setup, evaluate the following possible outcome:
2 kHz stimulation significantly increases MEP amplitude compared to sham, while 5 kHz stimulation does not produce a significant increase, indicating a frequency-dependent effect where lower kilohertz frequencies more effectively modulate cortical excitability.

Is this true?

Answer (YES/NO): YES